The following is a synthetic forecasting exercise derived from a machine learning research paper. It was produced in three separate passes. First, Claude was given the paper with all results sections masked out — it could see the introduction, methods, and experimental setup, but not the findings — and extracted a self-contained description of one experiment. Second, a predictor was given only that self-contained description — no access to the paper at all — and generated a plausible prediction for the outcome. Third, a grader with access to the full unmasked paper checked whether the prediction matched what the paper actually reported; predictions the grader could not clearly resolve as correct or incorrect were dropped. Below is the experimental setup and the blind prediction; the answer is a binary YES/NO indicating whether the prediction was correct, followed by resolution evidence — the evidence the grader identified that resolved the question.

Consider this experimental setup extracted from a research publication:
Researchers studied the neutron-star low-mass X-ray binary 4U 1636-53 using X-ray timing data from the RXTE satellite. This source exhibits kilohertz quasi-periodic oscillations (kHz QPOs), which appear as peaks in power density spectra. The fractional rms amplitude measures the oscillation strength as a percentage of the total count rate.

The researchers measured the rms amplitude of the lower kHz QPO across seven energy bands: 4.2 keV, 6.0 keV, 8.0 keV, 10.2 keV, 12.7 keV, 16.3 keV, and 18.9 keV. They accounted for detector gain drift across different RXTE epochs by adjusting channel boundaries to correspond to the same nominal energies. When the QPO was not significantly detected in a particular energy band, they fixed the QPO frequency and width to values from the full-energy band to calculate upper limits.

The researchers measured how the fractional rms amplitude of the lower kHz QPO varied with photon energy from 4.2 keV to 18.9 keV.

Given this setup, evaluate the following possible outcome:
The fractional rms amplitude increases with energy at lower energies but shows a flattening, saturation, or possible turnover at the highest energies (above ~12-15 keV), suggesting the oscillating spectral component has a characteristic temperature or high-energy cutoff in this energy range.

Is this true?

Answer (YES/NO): YES